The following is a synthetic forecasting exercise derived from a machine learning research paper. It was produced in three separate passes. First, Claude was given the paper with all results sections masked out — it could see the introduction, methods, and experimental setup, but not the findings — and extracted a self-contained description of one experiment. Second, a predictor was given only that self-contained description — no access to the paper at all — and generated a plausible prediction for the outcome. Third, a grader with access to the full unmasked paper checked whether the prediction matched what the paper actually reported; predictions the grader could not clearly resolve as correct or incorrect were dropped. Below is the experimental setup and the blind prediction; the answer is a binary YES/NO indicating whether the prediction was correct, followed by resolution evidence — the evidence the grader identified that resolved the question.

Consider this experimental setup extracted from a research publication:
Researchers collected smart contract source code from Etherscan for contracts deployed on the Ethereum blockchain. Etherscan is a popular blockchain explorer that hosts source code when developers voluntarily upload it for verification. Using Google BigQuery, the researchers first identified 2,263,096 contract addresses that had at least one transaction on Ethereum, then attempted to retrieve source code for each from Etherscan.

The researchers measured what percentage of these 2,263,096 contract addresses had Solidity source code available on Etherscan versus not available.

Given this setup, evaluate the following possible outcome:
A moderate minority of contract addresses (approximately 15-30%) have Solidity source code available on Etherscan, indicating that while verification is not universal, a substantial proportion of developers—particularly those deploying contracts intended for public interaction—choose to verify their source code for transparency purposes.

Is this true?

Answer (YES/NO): NO